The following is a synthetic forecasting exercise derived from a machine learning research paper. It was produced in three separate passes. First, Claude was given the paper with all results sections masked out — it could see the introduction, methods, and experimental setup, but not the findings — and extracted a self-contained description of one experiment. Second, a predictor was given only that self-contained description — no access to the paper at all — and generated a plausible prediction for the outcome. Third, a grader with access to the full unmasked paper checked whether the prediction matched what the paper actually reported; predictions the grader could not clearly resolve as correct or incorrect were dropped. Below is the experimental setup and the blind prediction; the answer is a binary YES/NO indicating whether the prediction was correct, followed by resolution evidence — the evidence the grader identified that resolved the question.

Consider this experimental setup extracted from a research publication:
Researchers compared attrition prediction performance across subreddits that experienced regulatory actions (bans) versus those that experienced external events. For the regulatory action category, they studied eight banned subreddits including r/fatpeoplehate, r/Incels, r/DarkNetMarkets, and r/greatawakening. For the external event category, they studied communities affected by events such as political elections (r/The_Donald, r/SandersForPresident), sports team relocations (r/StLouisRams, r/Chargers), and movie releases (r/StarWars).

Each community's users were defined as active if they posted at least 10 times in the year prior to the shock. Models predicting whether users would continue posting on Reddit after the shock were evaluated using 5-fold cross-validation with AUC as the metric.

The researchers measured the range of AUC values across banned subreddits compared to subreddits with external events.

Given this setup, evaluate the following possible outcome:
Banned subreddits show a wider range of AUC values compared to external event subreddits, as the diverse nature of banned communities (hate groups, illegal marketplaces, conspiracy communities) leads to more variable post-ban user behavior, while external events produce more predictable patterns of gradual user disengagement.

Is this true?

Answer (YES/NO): YES